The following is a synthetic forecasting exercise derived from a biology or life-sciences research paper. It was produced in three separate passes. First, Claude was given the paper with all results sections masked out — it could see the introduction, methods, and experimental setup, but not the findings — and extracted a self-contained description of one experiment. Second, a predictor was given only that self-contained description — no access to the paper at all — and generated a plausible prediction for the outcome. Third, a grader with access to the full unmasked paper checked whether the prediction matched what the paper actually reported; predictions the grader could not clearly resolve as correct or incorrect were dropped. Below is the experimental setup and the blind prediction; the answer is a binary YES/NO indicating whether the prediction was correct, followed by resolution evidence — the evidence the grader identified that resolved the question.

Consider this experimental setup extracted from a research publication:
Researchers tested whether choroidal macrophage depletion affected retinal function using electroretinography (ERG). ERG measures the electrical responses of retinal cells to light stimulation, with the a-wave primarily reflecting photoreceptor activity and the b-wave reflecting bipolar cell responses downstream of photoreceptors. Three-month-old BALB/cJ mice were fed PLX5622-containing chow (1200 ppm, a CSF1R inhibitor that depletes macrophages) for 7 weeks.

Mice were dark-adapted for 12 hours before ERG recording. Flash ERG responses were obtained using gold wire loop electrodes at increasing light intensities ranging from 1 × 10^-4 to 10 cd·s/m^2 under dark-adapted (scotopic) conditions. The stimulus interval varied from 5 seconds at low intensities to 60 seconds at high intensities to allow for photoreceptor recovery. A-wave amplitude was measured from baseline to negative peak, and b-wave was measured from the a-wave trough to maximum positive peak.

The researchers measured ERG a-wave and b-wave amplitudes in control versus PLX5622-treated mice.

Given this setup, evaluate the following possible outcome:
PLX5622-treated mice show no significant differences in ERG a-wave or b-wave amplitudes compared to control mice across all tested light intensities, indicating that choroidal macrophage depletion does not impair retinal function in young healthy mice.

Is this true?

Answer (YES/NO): NO